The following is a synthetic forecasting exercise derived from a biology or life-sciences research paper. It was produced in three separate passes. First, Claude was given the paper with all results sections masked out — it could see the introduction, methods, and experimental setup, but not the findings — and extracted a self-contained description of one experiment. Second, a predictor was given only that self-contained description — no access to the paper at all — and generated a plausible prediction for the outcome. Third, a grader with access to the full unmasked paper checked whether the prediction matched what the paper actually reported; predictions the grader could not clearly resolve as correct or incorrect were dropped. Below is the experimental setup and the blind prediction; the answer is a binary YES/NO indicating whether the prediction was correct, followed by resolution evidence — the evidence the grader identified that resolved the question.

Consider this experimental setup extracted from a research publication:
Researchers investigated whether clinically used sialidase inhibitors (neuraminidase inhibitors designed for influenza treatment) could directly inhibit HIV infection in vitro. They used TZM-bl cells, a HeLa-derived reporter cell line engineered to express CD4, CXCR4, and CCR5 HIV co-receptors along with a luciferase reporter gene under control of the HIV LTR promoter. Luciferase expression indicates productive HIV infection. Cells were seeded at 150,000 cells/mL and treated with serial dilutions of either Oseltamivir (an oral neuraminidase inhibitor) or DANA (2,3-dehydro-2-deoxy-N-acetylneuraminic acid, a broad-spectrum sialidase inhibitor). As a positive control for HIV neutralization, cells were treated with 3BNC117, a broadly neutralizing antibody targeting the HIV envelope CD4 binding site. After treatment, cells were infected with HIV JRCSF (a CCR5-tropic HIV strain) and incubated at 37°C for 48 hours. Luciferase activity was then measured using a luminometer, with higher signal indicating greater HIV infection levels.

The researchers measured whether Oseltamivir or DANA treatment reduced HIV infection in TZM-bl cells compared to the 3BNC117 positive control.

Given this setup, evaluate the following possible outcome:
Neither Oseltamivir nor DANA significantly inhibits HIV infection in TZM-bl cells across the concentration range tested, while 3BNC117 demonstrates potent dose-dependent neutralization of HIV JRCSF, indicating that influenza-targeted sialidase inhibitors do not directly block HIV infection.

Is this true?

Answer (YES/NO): YES